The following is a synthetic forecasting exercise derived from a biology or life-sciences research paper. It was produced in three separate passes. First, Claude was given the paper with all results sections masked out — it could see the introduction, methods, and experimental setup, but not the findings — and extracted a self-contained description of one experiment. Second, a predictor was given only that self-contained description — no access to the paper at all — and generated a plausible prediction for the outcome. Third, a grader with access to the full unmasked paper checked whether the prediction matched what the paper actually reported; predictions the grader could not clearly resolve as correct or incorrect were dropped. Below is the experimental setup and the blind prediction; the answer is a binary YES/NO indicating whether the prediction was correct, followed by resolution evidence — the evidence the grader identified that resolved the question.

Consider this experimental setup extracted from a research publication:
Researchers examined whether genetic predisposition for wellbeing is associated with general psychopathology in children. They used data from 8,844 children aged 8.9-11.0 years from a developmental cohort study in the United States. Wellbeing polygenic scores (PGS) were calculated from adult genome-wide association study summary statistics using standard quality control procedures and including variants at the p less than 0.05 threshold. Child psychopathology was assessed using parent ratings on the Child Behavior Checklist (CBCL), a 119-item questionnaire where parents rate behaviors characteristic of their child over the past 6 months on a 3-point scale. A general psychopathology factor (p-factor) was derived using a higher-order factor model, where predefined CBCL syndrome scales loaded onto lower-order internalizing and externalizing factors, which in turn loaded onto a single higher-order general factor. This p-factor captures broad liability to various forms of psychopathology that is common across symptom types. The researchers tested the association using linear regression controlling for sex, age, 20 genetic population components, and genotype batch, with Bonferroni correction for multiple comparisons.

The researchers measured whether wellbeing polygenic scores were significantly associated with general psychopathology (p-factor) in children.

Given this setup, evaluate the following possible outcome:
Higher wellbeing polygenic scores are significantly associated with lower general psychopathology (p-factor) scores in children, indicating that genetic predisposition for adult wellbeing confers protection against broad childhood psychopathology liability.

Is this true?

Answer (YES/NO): YES